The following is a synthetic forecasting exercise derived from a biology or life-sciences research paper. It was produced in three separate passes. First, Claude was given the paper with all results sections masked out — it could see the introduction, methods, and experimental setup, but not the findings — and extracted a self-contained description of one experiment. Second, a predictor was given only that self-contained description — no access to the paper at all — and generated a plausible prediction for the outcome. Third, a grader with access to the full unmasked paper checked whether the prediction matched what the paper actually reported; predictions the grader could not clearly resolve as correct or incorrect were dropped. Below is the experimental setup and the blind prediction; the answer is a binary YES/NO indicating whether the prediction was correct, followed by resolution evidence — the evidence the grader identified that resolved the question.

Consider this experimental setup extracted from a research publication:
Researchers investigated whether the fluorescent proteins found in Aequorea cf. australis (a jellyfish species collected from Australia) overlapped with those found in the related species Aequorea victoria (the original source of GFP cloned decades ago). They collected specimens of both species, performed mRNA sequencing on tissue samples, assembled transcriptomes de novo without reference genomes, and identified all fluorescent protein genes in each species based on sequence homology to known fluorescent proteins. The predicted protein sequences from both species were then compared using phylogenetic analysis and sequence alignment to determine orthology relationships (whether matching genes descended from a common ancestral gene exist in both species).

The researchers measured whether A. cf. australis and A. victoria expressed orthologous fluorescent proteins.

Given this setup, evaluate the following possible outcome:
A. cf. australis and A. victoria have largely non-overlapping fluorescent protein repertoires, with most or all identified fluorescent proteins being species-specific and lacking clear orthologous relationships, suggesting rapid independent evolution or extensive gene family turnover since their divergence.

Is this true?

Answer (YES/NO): NO